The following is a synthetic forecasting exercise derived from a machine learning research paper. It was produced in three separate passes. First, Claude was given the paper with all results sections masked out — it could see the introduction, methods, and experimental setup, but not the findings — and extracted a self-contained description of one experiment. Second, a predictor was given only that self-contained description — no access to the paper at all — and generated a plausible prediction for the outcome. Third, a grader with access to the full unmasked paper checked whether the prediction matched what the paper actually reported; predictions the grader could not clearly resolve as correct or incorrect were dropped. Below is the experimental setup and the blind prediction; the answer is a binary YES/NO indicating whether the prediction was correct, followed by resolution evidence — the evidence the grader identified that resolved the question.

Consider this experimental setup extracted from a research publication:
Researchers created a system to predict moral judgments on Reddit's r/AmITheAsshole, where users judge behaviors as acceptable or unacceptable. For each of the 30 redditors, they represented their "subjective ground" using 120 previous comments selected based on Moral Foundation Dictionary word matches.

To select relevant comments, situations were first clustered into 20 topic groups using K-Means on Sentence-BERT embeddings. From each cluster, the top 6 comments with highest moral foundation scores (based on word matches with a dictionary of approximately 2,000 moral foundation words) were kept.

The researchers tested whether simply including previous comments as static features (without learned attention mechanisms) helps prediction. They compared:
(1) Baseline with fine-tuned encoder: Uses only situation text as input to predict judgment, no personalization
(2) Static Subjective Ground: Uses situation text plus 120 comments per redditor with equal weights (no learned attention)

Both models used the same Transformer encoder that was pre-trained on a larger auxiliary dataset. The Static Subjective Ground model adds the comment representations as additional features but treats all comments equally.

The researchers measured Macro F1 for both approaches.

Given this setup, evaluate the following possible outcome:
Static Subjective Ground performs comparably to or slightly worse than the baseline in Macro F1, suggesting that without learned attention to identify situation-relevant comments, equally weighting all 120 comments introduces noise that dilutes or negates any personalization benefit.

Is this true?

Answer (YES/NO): NO